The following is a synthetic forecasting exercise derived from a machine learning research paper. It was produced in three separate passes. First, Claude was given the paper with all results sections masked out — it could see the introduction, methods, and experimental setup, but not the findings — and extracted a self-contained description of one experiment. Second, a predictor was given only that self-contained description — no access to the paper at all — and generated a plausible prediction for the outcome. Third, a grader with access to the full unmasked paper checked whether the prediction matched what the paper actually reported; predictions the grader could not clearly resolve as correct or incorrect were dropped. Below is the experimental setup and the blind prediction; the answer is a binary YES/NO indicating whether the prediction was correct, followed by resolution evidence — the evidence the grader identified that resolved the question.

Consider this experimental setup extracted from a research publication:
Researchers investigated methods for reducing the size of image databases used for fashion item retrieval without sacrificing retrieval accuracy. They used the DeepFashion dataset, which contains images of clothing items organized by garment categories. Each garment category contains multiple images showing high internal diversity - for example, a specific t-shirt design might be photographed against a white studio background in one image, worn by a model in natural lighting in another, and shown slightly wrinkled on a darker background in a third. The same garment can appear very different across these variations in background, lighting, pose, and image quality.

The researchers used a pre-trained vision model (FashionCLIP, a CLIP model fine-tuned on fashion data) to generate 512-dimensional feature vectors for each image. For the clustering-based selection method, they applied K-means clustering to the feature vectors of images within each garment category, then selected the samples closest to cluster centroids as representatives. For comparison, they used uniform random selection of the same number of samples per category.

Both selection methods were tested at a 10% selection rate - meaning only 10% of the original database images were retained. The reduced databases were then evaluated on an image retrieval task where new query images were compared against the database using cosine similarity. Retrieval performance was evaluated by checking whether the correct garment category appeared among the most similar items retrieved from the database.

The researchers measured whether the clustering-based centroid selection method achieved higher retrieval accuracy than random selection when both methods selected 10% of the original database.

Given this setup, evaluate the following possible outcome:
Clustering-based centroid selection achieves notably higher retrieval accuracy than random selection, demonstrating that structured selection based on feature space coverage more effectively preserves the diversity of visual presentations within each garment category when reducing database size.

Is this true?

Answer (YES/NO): NO